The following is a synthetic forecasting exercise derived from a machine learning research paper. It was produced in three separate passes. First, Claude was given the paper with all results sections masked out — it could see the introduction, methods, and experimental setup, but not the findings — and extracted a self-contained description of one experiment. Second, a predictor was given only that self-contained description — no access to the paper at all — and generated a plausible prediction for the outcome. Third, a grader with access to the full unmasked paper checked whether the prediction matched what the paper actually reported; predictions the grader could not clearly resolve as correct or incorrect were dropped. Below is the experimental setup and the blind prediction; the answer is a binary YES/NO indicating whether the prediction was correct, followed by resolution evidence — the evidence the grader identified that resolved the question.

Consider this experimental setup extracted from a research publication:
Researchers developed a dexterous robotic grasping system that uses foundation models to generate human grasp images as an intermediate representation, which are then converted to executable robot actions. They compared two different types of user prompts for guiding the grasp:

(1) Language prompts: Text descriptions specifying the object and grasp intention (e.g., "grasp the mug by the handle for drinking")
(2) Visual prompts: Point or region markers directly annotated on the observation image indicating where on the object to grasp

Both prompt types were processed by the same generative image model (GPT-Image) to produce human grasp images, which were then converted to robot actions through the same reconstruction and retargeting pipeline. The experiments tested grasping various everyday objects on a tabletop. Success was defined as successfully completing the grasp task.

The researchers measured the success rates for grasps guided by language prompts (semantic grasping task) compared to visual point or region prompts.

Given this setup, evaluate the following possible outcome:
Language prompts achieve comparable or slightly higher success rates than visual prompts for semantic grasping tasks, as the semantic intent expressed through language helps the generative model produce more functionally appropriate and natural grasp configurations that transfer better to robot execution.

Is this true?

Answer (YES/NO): NO